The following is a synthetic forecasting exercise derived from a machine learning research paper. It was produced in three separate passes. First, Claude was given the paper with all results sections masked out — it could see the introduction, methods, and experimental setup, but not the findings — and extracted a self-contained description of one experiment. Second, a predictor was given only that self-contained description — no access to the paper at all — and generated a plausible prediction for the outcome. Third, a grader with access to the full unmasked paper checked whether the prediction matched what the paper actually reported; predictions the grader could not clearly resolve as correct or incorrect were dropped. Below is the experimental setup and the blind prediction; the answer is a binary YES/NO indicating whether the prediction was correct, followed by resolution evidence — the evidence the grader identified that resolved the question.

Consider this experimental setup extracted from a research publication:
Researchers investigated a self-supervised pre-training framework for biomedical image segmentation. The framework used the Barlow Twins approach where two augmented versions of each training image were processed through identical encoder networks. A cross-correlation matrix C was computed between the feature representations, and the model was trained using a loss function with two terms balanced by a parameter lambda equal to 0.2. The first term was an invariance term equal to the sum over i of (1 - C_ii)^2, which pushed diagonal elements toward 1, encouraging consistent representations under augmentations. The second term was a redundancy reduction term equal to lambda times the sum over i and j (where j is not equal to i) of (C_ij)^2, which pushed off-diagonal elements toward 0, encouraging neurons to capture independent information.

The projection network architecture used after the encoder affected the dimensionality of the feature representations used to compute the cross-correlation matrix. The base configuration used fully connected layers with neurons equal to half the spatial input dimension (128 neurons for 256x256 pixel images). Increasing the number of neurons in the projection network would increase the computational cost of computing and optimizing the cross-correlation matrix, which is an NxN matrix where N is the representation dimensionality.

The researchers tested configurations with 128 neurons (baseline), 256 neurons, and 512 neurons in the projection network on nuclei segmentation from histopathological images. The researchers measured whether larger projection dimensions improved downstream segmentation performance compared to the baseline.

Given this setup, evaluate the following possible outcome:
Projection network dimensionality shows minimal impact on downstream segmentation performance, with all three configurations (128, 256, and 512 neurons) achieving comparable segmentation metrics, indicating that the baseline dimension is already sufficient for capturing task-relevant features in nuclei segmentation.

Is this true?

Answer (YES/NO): YES